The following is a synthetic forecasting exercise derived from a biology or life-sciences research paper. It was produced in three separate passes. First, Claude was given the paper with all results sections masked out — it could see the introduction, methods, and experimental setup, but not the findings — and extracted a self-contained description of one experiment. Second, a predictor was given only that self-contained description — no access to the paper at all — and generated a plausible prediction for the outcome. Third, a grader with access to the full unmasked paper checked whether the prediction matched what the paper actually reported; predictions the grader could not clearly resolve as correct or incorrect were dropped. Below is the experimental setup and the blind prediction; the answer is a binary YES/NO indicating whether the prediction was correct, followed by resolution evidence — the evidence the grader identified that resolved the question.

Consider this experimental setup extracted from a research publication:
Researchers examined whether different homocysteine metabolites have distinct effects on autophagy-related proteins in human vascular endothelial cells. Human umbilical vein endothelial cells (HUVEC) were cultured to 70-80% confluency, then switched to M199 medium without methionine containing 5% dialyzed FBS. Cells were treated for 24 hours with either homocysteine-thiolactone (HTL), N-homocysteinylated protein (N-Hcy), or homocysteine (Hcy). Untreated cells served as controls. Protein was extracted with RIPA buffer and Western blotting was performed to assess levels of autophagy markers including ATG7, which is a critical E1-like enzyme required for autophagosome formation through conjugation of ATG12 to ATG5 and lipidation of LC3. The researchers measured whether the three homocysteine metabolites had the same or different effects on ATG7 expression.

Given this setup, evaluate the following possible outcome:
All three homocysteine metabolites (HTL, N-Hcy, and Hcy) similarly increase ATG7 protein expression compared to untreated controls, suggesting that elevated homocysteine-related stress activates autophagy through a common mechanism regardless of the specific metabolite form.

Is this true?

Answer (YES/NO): NO